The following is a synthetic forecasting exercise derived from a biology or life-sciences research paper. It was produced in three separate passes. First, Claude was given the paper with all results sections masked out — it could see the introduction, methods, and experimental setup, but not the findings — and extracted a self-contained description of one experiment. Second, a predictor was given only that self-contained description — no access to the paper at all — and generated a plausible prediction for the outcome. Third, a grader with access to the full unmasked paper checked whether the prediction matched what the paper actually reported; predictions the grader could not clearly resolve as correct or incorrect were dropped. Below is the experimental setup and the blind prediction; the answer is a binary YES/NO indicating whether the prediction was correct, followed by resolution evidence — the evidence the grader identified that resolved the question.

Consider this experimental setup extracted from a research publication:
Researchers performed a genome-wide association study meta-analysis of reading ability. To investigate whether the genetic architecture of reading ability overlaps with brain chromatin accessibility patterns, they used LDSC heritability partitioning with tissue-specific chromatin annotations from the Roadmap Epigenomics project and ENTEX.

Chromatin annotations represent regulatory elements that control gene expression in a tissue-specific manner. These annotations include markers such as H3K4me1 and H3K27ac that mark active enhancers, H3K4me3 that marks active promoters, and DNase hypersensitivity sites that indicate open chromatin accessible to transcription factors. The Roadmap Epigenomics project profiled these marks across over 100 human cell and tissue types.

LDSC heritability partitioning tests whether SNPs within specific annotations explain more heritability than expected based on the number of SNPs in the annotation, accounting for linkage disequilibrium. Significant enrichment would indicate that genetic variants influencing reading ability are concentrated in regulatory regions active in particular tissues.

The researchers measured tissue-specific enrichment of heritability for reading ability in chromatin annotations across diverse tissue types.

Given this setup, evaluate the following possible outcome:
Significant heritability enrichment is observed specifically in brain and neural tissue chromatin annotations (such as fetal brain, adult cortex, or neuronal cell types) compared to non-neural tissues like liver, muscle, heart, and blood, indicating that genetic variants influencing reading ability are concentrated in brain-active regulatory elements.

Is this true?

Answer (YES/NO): YES